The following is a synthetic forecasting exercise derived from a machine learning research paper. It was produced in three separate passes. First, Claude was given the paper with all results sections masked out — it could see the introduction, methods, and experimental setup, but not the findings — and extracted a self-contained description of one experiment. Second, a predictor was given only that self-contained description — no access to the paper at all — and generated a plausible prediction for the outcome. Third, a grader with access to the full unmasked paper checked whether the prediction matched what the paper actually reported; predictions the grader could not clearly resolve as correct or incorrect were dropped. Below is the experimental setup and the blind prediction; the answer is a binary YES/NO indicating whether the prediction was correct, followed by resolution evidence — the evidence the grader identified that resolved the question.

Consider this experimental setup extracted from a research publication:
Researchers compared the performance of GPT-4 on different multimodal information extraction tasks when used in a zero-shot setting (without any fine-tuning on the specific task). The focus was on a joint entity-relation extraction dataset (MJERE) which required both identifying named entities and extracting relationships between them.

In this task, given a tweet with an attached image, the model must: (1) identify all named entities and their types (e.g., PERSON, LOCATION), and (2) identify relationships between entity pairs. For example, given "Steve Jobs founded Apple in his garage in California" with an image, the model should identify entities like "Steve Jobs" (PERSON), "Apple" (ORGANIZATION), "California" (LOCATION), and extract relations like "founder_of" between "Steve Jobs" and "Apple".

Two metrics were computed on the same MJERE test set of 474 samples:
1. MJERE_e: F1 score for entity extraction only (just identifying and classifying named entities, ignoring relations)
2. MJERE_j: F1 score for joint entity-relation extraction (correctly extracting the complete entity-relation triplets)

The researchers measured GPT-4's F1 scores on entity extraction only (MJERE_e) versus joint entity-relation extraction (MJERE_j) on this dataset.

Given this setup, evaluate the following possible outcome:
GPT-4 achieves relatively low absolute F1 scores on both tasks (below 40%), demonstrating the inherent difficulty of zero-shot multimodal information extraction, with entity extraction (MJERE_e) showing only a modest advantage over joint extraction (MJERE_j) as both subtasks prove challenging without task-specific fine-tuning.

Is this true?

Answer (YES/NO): NO